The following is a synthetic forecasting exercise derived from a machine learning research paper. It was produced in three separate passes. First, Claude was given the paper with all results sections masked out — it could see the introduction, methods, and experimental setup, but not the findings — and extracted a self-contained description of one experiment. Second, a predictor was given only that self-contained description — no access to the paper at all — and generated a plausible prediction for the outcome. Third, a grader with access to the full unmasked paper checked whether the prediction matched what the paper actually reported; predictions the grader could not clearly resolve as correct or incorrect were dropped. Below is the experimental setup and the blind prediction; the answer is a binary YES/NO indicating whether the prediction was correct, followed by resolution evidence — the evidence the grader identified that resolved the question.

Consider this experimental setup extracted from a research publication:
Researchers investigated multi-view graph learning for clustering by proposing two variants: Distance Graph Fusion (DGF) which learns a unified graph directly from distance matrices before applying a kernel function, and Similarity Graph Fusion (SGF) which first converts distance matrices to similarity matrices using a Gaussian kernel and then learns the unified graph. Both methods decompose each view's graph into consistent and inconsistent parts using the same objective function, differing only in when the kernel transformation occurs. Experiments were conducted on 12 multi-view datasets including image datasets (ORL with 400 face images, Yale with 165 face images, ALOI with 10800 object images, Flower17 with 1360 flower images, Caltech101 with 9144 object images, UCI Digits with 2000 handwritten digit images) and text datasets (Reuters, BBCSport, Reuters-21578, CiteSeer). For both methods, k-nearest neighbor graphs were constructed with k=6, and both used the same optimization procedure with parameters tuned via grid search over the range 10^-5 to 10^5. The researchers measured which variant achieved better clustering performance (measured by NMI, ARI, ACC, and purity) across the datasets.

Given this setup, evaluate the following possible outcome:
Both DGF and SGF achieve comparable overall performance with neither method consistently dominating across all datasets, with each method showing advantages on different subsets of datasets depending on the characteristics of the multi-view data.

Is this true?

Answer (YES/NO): YES